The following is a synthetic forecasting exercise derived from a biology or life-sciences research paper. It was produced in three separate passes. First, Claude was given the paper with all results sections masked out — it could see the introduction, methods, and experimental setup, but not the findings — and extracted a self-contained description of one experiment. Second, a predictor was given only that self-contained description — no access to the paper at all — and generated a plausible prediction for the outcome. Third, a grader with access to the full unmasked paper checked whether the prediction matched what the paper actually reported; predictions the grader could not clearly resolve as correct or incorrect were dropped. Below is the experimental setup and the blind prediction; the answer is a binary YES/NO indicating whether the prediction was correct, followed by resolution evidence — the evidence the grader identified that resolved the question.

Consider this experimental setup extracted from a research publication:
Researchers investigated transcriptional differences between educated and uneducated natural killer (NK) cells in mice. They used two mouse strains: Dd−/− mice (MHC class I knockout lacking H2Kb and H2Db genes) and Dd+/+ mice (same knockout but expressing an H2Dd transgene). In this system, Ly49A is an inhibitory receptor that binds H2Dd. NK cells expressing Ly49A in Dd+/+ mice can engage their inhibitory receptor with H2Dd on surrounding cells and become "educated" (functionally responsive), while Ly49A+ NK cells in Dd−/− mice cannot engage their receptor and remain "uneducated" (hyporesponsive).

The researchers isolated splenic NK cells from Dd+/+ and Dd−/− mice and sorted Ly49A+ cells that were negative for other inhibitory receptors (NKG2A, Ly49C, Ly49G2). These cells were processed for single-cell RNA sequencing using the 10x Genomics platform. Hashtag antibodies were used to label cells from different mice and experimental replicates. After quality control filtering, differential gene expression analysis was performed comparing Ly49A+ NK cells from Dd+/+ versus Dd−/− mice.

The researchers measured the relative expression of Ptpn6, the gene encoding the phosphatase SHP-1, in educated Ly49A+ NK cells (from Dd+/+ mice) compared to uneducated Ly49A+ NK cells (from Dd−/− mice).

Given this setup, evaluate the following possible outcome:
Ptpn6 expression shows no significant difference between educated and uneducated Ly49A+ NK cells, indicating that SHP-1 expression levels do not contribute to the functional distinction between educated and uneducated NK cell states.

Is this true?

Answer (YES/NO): NO